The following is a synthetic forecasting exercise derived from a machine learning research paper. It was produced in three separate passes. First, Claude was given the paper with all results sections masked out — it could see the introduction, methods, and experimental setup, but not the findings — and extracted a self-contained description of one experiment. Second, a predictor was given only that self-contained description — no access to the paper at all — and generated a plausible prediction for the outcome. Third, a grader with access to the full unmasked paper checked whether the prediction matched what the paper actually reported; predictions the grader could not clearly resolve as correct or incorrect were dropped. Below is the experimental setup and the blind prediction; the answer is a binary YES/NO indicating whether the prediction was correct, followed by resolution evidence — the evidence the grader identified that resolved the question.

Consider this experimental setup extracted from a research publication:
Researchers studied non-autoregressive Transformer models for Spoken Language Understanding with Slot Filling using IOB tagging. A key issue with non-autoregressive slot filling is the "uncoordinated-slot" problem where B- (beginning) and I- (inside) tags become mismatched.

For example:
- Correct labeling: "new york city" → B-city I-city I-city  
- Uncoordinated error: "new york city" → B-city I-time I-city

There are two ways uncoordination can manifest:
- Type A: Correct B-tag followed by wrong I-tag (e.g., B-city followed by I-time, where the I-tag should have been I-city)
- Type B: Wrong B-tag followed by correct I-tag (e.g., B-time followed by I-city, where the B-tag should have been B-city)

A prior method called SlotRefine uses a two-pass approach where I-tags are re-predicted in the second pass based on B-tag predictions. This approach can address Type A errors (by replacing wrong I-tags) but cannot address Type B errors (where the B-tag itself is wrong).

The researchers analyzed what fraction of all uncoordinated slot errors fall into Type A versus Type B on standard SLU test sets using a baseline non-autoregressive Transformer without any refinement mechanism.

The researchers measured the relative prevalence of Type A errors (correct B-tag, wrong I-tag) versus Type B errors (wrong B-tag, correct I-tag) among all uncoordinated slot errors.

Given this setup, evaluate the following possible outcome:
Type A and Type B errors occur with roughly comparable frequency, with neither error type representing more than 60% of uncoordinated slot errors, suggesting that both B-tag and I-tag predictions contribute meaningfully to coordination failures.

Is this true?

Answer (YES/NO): YES